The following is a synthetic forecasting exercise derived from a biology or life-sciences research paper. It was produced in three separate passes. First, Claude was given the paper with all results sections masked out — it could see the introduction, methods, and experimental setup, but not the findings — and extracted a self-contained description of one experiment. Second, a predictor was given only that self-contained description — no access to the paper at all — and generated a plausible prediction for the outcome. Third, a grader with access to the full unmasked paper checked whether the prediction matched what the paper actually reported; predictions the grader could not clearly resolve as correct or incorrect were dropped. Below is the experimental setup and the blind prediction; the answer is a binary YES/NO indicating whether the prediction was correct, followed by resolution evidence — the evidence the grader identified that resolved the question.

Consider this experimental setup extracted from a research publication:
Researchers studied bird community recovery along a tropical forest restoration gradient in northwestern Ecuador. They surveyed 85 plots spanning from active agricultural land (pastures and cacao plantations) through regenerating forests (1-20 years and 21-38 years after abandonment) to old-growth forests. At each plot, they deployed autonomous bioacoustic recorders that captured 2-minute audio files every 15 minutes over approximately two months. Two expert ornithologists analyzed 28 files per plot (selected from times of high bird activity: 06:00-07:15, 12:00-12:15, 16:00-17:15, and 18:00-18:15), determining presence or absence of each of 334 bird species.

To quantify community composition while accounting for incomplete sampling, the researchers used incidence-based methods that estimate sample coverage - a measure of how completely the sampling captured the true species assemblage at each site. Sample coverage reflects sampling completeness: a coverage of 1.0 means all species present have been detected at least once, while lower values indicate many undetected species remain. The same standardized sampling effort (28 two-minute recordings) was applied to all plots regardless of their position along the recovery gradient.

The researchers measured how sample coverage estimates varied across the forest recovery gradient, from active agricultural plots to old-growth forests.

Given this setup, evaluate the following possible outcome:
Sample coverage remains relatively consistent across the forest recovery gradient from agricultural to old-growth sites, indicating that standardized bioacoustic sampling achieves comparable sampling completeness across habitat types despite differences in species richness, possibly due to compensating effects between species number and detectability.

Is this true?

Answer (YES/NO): NO